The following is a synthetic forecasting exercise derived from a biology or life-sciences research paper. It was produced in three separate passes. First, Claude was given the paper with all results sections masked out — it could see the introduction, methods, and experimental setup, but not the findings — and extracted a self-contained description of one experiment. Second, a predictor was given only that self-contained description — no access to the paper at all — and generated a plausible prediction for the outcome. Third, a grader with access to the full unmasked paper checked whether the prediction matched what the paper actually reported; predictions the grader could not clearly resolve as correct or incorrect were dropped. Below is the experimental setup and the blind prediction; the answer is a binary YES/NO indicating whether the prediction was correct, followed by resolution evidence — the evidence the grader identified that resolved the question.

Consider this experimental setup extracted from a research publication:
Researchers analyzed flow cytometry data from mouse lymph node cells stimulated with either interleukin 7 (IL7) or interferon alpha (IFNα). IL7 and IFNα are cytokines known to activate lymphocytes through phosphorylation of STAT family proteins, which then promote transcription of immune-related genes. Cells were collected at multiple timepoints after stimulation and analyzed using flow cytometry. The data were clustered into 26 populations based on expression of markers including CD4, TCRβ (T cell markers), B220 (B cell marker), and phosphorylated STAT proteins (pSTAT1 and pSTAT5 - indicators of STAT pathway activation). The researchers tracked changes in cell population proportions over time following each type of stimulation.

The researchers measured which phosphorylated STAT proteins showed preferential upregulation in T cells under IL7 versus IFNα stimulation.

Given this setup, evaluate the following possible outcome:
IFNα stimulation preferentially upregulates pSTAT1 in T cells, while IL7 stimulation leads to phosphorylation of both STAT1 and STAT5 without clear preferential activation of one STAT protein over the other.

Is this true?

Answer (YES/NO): NO